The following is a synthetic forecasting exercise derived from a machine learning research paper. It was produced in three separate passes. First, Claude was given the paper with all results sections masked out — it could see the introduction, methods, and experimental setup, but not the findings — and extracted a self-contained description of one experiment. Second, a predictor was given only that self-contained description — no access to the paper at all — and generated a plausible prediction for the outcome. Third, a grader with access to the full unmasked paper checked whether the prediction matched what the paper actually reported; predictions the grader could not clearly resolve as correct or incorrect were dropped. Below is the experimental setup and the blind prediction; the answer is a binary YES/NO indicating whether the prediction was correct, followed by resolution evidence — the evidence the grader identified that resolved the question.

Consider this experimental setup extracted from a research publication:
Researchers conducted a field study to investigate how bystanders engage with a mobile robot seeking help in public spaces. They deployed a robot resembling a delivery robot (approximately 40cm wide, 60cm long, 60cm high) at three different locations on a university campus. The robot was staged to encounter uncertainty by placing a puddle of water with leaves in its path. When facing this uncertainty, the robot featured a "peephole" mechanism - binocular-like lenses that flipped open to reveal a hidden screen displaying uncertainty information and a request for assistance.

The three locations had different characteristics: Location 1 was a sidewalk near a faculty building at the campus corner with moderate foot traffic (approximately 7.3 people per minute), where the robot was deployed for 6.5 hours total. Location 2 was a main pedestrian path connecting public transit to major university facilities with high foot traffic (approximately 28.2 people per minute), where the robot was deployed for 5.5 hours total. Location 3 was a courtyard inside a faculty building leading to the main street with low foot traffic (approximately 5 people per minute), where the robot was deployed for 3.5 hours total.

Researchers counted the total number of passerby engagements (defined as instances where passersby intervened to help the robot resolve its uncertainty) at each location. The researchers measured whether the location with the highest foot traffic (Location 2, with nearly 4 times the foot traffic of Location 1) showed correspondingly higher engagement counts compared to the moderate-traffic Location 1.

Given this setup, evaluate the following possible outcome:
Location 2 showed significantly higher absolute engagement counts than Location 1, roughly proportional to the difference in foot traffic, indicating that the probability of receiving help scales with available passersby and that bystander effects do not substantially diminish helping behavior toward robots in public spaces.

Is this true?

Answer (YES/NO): NO